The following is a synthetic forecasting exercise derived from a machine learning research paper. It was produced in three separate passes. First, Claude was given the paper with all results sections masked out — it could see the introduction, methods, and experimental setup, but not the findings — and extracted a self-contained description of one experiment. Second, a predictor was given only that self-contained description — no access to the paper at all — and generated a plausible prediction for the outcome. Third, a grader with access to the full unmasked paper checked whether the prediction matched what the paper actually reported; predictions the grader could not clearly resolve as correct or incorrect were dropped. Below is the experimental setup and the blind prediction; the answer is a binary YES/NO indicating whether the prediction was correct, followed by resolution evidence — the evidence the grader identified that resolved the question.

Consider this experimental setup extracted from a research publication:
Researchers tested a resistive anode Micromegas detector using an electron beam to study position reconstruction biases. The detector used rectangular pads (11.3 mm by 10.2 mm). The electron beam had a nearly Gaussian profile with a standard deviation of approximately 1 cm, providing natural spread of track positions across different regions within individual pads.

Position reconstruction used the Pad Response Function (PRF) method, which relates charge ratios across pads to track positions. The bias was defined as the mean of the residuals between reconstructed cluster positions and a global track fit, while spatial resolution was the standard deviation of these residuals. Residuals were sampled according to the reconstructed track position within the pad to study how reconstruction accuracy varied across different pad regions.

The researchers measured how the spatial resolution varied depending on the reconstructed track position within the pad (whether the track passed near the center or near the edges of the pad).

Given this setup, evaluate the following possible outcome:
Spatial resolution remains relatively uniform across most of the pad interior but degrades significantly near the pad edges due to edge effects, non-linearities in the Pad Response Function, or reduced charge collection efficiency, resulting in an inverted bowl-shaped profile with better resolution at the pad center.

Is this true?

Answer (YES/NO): NO